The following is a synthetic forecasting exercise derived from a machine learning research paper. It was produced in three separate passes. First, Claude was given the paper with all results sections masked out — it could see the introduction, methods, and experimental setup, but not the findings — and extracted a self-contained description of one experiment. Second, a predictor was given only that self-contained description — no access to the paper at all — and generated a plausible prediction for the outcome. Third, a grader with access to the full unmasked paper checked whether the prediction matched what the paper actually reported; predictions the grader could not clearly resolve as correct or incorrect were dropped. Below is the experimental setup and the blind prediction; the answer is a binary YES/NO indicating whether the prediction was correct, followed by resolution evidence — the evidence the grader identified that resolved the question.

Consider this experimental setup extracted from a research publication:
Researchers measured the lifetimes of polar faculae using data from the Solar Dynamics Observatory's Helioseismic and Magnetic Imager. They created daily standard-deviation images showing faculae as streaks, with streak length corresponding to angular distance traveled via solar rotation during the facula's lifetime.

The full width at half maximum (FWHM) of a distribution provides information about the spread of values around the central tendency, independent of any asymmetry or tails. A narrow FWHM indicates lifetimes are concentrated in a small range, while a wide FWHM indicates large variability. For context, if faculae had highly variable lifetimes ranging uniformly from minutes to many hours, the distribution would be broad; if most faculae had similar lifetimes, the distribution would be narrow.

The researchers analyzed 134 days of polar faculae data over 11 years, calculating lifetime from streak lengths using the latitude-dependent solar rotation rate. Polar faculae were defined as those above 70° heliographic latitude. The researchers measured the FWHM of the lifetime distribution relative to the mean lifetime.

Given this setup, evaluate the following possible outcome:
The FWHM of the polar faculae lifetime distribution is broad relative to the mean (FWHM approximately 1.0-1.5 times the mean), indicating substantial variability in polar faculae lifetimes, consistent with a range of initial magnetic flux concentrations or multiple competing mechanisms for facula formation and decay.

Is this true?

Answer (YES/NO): NO